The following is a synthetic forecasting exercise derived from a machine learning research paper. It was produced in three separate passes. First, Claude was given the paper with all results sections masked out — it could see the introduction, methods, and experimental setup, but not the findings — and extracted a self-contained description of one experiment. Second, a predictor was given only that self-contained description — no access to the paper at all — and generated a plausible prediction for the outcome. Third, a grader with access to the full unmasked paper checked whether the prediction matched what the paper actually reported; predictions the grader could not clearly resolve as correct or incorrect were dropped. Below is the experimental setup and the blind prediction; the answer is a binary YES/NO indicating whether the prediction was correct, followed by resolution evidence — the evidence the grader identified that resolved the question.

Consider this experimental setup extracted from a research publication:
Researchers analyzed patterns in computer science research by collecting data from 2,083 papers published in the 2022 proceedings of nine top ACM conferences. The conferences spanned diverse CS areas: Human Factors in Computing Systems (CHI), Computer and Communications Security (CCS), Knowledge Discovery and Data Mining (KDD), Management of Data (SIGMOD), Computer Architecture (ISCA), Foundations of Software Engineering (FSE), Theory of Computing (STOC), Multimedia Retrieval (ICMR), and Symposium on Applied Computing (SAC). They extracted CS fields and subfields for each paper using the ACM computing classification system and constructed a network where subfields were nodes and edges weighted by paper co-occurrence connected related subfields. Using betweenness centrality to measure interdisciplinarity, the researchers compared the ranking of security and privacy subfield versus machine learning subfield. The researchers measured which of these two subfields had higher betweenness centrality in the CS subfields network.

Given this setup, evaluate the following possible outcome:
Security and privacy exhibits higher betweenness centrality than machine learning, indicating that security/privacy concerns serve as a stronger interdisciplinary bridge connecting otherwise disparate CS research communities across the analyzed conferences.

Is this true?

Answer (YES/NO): NO